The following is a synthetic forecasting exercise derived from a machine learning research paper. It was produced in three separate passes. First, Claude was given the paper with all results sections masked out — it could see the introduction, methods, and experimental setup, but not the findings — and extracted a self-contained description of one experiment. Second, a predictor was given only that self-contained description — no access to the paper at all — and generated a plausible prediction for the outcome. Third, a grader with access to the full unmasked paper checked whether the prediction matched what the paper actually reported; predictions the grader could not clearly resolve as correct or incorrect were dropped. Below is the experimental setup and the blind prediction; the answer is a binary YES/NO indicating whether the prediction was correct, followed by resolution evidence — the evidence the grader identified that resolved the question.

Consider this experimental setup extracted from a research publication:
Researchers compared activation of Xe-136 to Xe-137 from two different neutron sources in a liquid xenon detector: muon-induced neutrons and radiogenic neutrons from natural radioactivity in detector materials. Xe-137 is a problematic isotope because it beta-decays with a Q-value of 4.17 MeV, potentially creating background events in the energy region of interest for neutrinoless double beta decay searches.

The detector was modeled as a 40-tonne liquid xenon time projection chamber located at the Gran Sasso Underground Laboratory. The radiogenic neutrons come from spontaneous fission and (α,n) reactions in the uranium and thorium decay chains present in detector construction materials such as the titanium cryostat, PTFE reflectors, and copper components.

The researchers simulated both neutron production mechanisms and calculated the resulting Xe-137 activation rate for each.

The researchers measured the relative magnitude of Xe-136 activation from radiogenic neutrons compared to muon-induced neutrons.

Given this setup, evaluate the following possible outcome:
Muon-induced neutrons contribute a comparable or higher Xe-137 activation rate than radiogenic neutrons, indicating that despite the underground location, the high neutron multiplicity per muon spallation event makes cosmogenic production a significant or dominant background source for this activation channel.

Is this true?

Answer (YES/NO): YES